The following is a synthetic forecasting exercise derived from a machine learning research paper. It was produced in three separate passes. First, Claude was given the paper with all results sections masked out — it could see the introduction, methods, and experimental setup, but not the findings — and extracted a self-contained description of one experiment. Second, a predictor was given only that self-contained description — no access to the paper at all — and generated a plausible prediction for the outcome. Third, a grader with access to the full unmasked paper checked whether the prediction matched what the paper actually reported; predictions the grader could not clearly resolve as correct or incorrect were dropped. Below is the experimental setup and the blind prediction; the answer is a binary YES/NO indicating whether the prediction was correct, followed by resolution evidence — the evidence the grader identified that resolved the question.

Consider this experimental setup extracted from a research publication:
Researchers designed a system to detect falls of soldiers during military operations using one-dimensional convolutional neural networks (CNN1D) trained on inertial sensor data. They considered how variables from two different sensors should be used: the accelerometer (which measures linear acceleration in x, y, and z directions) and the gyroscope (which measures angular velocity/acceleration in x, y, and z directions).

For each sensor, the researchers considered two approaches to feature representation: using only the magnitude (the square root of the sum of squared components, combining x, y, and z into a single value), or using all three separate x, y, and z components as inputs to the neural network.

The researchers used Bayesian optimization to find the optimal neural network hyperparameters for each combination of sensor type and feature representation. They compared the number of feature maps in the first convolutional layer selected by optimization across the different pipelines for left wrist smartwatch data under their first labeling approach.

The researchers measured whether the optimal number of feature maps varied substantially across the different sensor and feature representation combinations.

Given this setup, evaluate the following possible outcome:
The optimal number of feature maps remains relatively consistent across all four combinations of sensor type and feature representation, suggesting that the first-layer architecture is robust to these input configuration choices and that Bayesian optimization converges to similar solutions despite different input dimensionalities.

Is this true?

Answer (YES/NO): NO